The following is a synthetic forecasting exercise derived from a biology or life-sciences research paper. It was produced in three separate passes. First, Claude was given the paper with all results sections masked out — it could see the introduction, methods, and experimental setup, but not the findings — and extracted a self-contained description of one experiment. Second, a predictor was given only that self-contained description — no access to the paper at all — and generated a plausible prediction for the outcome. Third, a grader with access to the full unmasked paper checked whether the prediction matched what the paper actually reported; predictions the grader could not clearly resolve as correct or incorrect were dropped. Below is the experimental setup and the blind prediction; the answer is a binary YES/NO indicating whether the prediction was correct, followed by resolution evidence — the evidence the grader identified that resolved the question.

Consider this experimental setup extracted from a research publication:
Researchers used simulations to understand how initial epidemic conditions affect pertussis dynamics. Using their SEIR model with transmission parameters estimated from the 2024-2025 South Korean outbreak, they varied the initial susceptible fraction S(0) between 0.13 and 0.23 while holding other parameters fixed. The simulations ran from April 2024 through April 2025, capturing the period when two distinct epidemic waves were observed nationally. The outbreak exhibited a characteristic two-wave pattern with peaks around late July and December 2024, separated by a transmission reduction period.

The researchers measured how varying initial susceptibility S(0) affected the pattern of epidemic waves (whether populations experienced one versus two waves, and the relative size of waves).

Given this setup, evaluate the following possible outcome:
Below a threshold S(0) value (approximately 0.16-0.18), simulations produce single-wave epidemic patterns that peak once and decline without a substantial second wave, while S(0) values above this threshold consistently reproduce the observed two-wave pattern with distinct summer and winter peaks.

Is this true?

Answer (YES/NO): NO